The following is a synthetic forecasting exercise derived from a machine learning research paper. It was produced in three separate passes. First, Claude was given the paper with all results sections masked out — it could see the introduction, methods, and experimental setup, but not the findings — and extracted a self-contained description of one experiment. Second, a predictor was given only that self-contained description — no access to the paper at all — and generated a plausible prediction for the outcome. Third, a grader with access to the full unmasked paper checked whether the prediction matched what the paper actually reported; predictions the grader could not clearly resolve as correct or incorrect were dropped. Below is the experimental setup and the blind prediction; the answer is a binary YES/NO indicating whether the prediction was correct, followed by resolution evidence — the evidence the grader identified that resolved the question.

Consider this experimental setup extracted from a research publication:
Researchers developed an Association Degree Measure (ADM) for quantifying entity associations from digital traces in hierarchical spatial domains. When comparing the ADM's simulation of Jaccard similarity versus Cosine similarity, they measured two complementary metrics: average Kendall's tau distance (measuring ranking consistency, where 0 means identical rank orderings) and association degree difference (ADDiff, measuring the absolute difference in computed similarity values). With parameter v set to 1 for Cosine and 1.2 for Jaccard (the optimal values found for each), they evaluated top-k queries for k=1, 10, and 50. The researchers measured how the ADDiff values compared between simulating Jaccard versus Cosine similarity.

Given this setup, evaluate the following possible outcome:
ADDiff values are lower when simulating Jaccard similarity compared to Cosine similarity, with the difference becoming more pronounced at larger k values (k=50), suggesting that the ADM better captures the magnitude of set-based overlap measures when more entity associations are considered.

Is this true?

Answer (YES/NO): NO